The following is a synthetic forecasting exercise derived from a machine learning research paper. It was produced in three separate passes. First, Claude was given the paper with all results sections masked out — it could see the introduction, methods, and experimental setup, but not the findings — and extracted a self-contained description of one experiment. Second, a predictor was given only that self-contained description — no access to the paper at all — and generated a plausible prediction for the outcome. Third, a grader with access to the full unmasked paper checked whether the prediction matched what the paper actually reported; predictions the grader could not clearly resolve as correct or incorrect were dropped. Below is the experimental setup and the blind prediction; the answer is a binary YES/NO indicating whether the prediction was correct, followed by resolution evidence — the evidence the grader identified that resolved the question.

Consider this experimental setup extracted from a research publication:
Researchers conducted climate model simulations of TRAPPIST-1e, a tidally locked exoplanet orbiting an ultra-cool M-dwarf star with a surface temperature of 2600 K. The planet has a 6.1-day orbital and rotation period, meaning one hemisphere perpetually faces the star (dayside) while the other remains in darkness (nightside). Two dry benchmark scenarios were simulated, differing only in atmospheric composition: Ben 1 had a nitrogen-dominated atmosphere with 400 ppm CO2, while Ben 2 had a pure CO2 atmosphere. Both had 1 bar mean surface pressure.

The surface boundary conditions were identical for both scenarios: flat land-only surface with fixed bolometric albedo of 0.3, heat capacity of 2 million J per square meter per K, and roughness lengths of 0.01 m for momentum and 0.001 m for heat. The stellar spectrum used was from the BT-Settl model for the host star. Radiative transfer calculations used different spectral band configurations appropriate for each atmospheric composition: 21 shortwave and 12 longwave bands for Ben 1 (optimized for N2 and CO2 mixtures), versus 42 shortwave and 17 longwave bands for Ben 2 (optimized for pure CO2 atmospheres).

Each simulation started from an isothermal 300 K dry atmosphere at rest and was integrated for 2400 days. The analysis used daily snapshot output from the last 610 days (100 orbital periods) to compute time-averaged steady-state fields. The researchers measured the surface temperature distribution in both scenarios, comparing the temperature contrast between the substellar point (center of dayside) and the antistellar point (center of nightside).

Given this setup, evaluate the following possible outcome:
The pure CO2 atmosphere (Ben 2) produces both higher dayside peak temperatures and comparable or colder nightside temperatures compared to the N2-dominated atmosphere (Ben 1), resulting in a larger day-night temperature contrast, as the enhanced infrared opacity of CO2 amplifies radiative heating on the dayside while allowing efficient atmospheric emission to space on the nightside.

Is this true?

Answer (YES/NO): NO